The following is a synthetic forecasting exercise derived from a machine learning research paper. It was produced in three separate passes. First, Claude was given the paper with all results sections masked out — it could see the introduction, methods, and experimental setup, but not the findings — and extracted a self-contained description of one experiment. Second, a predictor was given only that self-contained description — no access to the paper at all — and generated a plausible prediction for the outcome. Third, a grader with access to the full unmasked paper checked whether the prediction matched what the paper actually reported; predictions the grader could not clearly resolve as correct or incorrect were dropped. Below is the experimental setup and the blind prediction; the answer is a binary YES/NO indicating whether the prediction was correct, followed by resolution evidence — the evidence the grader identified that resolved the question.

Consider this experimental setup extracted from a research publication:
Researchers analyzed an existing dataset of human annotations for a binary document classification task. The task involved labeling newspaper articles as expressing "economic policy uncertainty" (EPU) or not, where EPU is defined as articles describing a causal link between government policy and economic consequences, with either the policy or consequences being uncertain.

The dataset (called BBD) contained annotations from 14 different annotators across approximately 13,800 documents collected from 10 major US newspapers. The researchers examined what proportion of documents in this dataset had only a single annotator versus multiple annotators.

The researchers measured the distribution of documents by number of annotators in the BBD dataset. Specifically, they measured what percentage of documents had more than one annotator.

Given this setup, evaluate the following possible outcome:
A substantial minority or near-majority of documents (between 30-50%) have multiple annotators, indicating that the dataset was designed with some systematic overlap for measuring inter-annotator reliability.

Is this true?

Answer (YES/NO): NO